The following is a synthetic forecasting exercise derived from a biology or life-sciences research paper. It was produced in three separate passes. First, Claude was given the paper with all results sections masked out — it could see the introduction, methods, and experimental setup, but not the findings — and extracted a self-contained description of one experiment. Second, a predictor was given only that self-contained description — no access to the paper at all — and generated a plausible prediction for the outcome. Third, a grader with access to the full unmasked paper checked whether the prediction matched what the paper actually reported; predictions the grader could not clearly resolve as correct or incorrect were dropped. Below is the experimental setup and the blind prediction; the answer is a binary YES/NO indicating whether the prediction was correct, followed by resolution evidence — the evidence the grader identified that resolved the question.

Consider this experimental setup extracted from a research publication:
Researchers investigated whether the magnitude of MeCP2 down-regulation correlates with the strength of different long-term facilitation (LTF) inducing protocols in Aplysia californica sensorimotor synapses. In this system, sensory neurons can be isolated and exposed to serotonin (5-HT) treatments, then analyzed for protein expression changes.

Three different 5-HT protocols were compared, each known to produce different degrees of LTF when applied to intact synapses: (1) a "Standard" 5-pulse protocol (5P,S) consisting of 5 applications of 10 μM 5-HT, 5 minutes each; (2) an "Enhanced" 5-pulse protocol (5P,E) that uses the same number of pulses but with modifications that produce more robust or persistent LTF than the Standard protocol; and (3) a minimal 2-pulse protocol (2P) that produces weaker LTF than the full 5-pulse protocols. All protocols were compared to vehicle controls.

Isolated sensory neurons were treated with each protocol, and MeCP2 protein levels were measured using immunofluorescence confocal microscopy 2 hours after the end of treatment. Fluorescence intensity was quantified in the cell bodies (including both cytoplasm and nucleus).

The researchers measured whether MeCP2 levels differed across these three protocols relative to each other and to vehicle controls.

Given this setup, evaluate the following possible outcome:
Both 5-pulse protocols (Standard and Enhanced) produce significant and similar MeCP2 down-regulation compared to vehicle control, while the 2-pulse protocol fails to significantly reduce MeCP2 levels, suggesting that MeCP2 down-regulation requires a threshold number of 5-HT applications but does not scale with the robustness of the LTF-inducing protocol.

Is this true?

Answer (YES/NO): NO